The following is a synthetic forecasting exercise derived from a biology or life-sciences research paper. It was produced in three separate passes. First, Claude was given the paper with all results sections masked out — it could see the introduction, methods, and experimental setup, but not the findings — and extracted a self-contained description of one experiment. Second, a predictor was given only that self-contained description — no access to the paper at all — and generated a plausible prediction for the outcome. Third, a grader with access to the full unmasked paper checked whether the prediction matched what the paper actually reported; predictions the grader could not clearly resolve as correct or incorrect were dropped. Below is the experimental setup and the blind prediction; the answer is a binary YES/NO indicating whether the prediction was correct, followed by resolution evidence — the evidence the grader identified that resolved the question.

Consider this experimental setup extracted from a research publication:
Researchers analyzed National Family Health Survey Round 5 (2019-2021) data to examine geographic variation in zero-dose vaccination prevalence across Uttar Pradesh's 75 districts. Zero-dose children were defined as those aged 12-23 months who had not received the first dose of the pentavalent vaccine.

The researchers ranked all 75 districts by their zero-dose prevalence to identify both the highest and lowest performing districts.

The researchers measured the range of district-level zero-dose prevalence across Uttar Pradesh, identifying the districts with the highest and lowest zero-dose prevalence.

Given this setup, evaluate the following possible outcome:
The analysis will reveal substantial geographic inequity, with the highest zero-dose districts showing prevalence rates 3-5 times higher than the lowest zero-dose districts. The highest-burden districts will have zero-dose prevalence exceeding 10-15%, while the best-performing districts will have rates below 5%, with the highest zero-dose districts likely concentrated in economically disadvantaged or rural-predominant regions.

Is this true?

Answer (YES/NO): NO